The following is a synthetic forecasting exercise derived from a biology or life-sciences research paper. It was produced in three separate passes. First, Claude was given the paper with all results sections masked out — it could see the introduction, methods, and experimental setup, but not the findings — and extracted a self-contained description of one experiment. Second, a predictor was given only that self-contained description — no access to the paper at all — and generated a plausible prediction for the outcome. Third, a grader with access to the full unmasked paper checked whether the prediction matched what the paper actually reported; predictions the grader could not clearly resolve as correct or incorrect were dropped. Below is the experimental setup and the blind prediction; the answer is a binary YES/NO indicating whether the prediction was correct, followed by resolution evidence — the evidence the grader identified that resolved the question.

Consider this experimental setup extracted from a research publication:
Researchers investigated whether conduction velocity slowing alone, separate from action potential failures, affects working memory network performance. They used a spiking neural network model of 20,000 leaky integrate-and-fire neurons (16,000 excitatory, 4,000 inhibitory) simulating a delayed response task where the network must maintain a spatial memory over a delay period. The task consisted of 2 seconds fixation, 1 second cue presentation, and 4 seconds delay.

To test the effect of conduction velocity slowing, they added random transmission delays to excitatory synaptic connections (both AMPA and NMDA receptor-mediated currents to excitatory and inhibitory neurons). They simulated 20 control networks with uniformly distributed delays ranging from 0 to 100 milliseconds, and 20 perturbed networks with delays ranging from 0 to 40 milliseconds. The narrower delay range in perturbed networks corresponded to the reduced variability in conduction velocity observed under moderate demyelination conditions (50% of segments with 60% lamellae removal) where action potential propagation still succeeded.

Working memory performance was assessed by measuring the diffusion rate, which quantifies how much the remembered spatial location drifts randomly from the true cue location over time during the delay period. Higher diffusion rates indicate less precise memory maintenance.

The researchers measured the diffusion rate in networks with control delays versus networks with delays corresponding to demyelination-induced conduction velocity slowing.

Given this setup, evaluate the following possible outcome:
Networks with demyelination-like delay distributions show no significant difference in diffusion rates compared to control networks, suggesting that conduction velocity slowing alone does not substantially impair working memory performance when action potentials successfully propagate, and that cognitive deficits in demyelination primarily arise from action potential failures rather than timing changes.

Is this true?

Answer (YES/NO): YES